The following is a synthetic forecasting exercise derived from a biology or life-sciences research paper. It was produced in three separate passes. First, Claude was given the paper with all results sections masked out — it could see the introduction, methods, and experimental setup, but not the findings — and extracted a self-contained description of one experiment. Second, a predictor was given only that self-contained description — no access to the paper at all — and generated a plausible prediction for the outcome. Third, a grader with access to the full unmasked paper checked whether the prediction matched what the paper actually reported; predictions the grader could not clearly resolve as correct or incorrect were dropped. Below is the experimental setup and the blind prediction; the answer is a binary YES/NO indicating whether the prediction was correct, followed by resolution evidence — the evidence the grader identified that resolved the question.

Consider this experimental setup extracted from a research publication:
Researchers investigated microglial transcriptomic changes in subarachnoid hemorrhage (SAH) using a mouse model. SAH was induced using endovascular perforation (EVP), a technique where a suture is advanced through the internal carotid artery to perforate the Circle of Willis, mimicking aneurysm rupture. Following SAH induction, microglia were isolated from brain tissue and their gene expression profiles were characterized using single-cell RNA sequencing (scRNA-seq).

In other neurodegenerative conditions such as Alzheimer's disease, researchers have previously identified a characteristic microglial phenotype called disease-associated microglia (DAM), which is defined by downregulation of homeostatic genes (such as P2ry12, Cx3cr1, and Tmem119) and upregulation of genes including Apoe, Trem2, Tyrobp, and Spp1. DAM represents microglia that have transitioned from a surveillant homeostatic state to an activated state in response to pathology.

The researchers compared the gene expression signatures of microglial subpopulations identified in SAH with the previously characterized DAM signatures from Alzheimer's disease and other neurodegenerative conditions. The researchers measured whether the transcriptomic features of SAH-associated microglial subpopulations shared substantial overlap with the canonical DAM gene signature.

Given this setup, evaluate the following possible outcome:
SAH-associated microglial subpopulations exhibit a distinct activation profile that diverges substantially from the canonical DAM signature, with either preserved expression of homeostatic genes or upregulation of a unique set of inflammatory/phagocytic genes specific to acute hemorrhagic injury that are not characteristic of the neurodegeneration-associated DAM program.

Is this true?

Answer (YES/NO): YES